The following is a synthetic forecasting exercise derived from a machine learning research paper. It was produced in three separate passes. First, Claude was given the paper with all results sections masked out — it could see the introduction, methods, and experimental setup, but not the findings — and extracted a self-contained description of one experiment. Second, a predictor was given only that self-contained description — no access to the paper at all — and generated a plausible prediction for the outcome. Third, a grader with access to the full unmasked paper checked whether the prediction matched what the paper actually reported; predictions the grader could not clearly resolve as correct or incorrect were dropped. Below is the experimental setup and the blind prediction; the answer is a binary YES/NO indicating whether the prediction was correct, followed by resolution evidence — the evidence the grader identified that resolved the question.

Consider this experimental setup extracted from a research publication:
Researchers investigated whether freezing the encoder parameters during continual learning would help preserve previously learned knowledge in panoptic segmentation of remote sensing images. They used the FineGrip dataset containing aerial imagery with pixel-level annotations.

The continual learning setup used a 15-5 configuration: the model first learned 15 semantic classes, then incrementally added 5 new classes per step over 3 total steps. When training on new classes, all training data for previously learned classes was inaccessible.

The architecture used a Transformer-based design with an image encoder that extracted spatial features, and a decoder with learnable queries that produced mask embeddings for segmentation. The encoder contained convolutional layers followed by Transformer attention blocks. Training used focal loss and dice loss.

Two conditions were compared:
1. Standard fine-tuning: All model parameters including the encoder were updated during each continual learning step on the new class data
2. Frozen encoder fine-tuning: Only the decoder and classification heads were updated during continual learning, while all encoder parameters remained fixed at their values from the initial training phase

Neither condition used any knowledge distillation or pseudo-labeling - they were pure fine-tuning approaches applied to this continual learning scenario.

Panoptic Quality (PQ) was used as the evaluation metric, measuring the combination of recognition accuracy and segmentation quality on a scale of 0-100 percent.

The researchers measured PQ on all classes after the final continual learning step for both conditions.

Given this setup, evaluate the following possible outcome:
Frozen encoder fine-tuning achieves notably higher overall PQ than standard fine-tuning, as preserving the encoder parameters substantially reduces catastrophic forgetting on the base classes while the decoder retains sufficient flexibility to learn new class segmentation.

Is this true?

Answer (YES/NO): YES